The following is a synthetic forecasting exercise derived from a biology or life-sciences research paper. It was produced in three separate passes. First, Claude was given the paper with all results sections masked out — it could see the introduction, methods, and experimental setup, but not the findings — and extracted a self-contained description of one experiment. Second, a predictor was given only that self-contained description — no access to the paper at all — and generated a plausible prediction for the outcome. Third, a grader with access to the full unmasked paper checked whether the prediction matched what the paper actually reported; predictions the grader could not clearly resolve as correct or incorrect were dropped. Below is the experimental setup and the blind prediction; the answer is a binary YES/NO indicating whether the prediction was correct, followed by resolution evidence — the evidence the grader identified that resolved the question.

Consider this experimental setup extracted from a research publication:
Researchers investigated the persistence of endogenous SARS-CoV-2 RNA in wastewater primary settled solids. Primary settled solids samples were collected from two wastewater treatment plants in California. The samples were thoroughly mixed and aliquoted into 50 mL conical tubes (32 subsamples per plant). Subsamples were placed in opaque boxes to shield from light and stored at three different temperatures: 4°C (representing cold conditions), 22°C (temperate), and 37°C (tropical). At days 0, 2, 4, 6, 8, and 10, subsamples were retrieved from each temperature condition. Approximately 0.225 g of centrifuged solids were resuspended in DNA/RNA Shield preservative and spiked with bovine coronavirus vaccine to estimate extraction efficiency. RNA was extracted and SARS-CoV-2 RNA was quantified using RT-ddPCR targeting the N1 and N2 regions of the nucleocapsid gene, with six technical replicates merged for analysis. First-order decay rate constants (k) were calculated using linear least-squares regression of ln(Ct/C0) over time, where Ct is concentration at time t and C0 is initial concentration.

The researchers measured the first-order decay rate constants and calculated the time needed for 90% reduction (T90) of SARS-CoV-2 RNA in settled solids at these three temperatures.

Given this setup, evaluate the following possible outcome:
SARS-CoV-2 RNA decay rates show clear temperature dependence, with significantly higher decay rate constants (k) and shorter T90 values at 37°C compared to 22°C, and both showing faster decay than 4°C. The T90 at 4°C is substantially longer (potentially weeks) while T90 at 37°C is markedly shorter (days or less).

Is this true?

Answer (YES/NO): NO